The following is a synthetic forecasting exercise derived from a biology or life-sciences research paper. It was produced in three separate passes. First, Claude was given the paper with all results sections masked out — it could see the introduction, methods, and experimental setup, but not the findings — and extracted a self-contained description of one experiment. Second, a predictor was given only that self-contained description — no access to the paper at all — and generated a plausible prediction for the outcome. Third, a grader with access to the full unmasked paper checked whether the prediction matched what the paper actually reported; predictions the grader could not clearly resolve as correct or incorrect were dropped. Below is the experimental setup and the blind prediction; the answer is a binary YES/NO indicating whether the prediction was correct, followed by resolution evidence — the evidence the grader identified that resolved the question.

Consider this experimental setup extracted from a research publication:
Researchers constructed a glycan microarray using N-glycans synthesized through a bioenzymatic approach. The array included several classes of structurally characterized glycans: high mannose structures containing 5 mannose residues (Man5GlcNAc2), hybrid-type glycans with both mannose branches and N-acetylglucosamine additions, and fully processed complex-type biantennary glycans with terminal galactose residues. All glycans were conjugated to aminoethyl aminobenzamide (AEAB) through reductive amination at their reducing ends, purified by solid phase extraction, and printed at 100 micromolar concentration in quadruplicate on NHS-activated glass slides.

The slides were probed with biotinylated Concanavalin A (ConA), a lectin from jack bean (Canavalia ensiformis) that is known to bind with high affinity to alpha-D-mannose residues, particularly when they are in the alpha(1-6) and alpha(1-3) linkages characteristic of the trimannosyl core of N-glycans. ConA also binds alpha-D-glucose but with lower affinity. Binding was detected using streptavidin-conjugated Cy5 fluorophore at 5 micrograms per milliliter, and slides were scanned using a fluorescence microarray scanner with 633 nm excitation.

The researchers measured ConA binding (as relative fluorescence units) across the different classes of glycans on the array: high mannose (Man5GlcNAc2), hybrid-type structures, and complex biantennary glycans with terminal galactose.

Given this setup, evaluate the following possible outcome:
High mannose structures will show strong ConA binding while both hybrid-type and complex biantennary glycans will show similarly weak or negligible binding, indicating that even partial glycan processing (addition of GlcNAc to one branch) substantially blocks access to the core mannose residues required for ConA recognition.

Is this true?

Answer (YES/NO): NO